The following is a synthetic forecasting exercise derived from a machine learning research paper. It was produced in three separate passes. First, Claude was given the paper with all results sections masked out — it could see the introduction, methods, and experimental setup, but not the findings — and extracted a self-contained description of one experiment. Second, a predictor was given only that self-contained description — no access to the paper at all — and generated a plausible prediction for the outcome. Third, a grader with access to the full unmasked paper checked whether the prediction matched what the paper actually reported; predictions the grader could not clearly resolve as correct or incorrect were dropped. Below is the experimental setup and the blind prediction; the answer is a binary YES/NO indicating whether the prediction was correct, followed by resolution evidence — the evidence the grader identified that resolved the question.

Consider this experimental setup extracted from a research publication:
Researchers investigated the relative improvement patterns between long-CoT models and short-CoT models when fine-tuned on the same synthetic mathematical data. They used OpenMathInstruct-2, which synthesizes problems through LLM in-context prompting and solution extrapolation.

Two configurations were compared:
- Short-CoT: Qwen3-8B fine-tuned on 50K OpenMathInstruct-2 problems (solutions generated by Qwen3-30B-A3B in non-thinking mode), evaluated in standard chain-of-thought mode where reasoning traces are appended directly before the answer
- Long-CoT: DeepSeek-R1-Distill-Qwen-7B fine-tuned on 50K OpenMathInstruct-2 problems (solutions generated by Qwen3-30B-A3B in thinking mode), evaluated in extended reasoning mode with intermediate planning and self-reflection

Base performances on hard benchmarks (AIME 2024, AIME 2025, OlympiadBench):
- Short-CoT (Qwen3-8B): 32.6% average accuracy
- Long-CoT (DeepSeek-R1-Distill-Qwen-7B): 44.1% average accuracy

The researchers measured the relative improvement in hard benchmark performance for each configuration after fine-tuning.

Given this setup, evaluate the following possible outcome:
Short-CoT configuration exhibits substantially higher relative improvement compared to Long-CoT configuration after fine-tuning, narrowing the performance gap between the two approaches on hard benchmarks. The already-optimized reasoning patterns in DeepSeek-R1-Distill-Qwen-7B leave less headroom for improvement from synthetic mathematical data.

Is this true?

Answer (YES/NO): NO